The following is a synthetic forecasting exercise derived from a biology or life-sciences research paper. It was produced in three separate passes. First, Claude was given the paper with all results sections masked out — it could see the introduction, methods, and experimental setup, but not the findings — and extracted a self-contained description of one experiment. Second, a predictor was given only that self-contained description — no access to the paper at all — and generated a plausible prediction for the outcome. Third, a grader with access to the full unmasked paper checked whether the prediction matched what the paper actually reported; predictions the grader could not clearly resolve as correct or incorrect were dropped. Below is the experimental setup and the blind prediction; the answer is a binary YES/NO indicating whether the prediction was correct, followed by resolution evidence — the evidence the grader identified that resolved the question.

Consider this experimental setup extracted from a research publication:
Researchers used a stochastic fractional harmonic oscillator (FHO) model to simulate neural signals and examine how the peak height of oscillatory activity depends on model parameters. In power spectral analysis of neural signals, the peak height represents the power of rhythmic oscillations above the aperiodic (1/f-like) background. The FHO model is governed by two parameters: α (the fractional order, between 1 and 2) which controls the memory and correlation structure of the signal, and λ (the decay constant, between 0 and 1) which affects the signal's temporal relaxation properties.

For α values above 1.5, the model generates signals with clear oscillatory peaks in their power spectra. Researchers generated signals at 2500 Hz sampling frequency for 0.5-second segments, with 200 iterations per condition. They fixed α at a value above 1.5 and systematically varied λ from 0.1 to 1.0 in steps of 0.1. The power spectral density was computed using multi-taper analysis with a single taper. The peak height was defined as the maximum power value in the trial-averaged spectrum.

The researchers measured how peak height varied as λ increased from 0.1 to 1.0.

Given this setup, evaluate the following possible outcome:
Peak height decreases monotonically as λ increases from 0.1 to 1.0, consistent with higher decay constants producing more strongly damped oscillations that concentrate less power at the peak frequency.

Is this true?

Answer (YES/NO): YES